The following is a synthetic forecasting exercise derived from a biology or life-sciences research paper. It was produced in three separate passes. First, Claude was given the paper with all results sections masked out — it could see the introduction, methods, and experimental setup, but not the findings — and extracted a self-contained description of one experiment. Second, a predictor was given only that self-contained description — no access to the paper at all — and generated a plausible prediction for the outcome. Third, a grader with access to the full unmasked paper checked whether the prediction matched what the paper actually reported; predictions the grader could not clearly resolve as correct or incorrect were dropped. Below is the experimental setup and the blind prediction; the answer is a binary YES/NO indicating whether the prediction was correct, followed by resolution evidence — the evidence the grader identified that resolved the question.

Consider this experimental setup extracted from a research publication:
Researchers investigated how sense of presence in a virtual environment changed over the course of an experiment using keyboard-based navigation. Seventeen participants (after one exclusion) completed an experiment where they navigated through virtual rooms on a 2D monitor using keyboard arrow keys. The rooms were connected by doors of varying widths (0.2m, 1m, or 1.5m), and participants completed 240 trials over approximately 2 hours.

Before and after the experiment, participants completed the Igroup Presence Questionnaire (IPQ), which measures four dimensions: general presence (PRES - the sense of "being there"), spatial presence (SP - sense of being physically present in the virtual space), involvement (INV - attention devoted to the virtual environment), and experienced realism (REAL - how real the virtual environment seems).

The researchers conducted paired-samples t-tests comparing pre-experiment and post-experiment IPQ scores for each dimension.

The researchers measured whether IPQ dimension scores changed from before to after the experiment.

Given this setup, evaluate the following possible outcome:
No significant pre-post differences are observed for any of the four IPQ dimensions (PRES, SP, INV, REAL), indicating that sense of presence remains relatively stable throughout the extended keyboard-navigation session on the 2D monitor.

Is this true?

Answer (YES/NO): NO